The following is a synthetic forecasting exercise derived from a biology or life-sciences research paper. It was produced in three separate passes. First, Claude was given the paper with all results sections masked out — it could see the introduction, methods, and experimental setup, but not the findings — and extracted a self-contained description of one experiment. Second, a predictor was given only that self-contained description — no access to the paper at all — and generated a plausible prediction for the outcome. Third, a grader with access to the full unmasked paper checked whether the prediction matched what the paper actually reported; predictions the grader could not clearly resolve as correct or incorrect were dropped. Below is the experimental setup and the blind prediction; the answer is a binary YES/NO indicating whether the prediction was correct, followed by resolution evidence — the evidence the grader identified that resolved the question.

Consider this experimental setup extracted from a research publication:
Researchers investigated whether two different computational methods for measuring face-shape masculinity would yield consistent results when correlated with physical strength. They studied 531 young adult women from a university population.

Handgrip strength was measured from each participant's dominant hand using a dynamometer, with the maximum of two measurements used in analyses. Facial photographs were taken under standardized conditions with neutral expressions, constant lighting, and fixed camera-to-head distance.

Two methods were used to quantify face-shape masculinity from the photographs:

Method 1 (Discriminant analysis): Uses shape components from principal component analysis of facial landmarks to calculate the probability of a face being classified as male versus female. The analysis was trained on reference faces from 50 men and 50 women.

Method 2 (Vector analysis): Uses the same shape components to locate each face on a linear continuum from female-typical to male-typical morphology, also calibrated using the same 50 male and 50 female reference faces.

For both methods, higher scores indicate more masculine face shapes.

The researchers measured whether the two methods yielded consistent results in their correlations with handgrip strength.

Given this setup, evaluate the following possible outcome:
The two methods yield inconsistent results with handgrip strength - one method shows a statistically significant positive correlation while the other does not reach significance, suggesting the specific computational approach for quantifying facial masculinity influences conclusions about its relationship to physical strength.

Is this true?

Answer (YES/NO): YES